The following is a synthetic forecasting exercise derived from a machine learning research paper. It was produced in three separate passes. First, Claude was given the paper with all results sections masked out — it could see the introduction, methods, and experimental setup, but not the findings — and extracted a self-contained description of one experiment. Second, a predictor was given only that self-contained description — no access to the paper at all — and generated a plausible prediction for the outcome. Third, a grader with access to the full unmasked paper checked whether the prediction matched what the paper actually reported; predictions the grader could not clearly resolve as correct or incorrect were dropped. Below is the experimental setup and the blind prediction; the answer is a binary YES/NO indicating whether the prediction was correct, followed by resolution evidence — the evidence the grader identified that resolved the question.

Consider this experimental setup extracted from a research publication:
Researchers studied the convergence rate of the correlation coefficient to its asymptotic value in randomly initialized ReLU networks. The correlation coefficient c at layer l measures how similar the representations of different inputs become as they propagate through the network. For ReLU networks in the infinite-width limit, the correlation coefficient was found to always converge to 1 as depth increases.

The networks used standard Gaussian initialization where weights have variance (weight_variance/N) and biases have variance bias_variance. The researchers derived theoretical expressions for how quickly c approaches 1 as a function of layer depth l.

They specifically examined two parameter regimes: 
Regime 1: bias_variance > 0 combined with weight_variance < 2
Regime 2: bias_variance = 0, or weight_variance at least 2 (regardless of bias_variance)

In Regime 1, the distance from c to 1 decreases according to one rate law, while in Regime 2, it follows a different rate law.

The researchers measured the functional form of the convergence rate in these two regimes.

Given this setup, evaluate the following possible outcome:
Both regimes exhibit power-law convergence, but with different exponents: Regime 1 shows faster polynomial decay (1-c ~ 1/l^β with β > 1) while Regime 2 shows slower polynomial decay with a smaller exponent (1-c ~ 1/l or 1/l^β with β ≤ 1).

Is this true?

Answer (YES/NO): NO